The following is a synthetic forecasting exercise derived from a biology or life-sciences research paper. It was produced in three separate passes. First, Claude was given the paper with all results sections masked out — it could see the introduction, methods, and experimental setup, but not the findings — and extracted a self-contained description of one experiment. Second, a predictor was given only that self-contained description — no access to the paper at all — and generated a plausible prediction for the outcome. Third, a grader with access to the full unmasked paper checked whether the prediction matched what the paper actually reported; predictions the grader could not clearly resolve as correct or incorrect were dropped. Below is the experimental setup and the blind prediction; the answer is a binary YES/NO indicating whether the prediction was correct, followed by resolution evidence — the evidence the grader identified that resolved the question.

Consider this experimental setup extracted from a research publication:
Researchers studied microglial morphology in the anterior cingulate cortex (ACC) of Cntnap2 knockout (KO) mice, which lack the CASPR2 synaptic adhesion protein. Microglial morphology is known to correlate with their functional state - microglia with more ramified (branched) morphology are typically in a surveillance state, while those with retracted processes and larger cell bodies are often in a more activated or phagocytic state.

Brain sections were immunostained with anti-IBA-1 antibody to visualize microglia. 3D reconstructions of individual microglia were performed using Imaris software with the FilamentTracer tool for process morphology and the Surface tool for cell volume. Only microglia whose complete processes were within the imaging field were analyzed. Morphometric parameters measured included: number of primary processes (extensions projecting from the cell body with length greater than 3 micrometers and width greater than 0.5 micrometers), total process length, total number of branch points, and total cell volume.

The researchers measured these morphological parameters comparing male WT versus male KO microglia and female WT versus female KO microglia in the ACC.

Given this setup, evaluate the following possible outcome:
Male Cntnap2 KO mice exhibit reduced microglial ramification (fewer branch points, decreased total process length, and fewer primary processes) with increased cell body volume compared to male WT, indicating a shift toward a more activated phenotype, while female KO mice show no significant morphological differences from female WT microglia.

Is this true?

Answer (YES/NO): NO